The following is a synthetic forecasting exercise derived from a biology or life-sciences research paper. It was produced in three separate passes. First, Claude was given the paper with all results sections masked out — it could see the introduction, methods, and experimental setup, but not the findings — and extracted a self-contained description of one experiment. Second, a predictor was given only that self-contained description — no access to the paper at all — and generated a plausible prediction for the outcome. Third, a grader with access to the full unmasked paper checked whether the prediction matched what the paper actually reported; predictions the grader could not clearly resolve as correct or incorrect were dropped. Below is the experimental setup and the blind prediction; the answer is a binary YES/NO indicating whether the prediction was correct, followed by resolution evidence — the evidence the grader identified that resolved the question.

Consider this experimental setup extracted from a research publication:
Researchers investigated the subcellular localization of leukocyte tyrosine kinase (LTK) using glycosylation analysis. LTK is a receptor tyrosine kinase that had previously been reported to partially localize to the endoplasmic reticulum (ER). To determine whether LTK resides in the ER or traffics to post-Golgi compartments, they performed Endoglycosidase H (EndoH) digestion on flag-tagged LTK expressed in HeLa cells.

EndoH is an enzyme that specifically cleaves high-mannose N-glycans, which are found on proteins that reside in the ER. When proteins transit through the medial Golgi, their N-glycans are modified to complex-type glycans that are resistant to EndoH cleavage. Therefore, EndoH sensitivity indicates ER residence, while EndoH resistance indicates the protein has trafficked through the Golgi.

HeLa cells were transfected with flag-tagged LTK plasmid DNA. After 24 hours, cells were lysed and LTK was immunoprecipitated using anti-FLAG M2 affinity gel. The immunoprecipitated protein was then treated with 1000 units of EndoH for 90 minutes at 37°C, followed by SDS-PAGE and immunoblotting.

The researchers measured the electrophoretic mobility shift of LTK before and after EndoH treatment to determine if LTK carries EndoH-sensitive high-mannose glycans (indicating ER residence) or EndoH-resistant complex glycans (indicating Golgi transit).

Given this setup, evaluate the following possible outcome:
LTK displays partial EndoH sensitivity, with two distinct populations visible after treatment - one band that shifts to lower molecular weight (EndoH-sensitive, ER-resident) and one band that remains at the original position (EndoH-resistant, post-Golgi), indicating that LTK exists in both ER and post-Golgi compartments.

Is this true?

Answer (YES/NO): NO